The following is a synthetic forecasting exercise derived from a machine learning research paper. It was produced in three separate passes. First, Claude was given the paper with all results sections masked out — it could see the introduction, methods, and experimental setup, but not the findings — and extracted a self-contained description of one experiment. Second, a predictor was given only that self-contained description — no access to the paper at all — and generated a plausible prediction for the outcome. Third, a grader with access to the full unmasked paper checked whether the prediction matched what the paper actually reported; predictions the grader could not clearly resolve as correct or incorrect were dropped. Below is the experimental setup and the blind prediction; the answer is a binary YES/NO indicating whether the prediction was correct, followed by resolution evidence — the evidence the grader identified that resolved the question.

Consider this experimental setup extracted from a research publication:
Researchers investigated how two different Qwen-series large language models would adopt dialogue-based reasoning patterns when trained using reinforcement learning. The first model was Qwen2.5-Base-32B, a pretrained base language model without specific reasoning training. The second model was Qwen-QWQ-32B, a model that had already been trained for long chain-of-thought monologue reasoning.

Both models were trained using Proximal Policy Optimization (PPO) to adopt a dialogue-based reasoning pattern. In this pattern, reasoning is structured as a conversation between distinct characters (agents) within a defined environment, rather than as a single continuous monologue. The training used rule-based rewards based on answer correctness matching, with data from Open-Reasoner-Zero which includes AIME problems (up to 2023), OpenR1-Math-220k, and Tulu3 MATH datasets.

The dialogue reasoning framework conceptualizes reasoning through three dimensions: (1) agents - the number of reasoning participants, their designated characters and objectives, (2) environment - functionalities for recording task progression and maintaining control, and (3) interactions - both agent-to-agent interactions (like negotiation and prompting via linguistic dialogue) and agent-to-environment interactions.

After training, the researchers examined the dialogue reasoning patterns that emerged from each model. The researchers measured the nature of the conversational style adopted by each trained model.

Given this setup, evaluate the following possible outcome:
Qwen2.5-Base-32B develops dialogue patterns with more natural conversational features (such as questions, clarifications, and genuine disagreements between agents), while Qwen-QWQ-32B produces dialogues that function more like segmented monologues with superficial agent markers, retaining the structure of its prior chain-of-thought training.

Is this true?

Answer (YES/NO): YES